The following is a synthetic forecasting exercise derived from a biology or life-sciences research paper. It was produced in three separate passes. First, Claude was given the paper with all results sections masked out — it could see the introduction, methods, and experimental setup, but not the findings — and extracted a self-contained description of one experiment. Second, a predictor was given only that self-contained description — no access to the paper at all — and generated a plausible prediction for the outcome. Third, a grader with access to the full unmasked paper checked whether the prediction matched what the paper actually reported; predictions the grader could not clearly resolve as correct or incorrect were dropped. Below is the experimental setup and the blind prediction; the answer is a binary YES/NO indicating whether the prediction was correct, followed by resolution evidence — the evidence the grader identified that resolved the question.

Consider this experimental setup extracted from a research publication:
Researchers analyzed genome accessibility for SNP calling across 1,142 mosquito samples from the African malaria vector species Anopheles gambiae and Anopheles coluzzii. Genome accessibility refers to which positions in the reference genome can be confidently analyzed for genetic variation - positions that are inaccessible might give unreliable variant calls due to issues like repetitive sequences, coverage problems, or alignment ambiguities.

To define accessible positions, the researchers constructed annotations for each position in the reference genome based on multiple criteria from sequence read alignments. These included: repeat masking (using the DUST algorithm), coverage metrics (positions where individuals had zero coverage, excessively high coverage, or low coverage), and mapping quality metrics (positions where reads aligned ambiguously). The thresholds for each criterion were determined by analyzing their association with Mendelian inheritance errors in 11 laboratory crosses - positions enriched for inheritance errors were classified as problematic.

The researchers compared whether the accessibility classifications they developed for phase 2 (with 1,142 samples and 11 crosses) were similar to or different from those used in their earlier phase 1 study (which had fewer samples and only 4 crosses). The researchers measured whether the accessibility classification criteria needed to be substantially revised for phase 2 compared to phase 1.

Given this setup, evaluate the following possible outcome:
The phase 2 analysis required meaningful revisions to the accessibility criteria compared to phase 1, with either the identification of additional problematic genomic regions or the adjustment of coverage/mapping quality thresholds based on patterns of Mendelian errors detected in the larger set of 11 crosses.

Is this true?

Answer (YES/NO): NO